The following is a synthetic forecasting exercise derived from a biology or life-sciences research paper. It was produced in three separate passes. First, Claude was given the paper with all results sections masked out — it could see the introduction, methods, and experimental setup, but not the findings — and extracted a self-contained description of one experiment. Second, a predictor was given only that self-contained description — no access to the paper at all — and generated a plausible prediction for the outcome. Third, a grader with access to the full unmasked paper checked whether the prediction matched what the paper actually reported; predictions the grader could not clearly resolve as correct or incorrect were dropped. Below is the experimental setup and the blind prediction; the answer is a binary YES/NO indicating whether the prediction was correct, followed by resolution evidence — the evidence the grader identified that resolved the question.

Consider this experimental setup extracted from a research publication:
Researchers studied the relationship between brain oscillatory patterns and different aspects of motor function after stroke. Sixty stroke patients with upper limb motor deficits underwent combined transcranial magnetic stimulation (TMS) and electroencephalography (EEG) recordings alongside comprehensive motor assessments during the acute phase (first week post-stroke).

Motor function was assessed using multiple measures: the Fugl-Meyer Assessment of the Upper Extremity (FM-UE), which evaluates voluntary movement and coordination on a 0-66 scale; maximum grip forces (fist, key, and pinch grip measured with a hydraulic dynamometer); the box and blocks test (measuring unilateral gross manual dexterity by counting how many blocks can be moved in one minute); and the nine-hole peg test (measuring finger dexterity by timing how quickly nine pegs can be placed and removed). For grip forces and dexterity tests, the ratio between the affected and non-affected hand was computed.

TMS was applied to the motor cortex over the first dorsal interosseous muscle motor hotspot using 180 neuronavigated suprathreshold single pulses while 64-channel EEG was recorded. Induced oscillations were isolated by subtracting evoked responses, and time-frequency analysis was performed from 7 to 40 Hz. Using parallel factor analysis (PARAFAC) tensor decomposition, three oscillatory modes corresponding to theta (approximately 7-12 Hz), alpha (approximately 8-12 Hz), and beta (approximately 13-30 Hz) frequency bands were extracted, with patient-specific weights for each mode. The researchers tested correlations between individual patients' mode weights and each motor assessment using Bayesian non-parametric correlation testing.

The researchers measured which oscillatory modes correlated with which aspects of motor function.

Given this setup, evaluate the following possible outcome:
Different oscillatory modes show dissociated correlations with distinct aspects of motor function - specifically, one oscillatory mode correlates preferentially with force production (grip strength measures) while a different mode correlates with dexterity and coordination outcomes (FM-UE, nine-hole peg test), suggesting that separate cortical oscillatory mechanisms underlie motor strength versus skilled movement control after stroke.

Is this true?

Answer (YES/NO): NO